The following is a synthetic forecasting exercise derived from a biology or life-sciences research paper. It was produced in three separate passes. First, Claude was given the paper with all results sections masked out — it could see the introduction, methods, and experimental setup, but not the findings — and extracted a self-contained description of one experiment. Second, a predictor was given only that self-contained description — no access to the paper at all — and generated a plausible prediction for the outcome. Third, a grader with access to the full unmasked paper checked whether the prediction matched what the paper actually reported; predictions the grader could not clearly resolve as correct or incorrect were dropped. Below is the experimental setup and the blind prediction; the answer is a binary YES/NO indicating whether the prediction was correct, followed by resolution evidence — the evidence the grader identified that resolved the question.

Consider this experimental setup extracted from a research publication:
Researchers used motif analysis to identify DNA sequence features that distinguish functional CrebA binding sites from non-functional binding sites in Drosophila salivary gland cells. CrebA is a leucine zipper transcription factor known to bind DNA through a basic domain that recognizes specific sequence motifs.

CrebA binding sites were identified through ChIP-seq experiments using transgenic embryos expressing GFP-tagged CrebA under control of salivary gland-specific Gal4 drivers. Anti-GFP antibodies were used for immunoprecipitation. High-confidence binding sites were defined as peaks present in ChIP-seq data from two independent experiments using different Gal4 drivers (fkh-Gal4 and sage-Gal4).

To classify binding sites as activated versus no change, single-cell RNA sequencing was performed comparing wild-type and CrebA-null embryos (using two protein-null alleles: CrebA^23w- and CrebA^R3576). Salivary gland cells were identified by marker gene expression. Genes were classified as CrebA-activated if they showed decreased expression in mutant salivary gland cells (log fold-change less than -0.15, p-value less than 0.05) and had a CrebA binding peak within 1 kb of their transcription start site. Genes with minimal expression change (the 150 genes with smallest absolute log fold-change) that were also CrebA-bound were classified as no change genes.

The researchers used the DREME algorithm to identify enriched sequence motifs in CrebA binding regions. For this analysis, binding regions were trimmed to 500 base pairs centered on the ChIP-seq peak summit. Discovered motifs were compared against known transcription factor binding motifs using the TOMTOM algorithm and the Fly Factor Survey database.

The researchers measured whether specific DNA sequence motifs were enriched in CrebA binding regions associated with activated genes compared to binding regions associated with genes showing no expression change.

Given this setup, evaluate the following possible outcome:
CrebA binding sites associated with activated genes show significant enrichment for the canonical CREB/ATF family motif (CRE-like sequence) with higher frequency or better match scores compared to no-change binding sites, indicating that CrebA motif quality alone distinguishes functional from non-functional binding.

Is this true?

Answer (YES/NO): YES